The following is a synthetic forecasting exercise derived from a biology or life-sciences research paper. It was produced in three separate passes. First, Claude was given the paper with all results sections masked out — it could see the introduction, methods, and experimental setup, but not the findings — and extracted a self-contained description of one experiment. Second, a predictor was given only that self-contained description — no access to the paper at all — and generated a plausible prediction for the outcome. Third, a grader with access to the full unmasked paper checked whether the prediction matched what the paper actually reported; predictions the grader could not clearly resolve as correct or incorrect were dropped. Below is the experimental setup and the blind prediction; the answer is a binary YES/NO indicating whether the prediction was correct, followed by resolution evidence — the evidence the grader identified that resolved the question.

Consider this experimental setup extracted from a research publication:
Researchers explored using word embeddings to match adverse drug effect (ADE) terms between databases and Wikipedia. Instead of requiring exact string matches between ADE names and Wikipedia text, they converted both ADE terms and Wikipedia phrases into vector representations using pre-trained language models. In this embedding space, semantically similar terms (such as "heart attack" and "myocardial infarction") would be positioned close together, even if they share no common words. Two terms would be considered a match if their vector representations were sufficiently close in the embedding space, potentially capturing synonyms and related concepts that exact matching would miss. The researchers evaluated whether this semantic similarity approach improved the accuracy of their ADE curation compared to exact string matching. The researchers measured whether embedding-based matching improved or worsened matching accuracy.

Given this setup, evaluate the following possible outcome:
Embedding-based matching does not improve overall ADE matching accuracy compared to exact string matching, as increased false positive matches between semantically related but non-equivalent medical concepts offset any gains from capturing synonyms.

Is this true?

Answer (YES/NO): YES